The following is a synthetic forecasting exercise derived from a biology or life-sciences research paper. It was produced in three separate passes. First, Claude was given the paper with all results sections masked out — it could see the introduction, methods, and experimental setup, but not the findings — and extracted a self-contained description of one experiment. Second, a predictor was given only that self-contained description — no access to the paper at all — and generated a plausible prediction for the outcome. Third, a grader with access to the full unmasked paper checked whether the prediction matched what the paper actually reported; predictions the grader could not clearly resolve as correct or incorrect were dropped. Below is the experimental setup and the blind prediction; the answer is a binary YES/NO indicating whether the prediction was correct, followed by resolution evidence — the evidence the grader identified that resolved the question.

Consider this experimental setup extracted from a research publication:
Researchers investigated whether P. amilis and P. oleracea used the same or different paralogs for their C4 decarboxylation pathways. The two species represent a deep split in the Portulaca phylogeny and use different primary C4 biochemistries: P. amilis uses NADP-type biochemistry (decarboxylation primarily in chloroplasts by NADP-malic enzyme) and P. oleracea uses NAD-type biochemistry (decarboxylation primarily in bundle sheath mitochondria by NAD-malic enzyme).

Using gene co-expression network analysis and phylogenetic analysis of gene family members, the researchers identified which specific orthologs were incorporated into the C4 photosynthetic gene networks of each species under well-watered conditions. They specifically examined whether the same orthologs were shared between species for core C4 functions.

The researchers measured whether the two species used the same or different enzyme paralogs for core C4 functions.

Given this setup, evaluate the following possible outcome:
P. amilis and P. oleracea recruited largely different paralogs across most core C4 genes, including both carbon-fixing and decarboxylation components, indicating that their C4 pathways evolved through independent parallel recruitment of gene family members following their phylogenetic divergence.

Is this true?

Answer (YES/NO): YES